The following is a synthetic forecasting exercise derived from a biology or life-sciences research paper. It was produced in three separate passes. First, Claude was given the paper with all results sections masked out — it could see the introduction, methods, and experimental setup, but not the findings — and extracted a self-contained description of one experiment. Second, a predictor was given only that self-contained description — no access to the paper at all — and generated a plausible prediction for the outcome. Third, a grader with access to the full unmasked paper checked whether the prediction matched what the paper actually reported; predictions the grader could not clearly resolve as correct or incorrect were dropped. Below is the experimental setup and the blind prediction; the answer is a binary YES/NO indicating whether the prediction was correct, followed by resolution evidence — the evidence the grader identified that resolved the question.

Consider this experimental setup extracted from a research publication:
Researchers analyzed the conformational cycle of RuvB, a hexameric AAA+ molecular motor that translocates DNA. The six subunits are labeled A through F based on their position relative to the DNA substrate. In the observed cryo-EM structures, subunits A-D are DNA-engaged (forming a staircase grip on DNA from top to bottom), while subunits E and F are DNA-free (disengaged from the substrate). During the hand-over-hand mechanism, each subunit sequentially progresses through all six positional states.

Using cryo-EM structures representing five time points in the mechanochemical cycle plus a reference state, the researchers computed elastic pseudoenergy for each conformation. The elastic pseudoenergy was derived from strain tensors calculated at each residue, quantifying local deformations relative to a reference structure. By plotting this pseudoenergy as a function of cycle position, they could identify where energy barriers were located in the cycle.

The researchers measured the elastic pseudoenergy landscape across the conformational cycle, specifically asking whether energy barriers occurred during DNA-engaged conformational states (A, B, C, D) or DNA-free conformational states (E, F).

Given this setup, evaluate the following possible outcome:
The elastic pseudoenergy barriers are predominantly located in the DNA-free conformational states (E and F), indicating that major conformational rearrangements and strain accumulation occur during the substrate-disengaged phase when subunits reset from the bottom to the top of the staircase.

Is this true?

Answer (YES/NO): YES